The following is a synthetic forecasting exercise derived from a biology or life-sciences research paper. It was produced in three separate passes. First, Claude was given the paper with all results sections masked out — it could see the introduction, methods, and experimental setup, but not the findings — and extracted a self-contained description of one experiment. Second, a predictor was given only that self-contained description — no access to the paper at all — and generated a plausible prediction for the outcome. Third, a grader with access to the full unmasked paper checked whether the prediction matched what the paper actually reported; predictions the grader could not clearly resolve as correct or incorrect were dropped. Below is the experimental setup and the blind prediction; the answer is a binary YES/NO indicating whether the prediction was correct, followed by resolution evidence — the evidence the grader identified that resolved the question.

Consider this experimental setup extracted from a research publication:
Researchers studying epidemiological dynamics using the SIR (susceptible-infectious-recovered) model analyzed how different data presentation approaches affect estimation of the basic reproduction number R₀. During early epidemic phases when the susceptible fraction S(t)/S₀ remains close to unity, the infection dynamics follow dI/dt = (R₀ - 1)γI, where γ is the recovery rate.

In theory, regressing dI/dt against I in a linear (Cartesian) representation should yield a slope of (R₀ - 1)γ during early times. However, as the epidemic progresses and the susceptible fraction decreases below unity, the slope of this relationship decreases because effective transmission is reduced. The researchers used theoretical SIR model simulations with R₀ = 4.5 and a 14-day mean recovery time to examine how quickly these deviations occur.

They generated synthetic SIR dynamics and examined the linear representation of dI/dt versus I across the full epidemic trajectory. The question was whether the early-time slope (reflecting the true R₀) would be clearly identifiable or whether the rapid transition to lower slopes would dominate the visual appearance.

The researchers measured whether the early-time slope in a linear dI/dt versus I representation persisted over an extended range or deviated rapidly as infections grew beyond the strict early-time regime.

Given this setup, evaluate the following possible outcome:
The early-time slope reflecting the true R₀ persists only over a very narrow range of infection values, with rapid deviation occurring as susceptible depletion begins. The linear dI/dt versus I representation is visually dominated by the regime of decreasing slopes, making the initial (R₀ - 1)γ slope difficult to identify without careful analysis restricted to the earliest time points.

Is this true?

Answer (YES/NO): YES